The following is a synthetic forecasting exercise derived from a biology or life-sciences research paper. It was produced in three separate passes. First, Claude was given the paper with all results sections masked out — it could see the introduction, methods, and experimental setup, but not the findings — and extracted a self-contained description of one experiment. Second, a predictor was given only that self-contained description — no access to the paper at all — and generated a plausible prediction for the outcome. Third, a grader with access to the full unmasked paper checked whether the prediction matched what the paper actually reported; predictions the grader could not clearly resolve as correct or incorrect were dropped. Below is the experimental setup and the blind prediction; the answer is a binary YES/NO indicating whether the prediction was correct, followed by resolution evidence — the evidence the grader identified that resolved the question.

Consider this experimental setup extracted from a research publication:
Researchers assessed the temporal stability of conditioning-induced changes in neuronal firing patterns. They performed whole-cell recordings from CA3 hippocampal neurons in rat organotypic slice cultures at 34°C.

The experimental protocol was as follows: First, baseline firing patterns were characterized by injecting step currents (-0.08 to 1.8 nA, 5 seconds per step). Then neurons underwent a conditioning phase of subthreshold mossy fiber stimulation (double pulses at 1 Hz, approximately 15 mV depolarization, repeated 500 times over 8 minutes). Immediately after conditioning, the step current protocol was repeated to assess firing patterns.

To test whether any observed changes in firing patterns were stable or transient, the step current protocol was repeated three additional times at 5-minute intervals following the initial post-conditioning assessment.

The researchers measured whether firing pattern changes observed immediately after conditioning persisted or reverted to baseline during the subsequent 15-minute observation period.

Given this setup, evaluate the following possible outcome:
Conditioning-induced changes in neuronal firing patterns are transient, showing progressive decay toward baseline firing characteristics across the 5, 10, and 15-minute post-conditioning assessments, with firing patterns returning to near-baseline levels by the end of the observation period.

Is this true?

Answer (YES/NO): NO